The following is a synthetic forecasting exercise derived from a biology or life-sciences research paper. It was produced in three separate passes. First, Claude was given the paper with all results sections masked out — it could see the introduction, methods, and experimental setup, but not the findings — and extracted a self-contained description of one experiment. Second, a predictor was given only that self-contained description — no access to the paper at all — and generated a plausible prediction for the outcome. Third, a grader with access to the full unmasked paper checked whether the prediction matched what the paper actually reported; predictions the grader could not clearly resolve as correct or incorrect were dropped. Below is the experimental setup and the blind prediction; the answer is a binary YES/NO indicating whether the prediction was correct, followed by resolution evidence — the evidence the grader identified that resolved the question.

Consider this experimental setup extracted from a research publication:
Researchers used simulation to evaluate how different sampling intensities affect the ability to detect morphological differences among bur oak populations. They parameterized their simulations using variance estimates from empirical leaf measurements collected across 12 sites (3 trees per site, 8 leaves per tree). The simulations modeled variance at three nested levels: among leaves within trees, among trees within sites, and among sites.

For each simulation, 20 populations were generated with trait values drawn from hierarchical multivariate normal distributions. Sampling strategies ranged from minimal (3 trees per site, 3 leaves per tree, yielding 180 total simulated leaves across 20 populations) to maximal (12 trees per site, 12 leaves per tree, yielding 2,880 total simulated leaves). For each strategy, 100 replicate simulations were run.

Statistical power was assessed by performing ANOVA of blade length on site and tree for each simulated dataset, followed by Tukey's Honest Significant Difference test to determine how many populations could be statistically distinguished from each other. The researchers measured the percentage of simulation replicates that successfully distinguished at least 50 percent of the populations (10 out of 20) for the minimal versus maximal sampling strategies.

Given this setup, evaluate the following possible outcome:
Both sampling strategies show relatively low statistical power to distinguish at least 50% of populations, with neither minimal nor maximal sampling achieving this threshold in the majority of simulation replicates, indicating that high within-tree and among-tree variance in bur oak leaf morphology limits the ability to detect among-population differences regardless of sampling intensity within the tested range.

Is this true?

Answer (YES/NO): NO